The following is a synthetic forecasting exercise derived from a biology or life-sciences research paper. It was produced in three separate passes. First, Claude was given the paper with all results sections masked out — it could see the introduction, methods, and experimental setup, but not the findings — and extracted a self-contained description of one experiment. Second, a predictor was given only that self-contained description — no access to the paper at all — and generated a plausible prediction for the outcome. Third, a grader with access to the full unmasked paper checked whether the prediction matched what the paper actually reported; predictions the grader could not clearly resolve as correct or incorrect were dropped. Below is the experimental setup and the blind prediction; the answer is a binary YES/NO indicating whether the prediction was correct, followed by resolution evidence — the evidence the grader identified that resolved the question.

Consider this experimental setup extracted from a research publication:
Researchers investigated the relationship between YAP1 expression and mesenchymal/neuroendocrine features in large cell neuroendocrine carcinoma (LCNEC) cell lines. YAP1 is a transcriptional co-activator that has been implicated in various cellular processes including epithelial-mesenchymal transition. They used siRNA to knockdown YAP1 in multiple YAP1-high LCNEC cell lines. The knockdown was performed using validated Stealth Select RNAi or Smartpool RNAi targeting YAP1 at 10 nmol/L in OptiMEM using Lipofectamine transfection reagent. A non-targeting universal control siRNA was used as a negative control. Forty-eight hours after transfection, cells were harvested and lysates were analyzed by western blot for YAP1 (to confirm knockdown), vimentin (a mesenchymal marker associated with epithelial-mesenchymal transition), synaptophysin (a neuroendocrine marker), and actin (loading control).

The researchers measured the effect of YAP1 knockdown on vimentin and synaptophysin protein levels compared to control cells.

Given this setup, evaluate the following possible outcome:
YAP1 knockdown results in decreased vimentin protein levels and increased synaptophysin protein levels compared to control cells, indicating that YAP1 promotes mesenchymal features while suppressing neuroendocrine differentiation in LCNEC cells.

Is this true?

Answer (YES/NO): YES